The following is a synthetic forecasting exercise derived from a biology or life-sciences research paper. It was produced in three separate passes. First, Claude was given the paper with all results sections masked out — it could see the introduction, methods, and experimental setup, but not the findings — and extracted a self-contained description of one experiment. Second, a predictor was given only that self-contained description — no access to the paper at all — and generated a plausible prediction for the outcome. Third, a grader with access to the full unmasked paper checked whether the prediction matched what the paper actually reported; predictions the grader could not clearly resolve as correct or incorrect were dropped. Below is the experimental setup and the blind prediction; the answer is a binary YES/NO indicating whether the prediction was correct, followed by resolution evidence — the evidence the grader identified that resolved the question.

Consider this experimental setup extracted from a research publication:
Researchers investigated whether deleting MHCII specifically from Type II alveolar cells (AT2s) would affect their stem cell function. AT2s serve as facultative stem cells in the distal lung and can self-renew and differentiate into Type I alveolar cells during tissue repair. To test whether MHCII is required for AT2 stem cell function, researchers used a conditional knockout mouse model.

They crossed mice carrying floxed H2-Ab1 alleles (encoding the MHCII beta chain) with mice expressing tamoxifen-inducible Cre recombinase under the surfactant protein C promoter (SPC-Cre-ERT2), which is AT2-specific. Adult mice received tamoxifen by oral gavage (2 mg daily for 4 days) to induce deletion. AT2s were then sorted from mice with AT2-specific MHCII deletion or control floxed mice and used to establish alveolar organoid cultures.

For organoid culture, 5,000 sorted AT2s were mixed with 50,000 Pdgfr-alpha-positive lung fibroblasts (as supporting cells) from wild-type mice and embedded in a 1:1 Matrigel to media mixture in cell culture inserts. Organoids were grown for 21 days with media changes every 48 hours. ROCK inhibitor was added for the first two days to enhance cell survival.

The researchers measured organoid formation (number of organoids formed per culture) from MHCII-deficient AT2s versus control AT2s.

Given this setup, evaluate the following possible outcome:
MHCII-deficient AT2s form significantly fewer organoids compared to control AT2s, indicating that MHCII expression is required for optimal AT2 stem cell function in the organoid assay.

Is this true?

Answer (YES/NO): NO